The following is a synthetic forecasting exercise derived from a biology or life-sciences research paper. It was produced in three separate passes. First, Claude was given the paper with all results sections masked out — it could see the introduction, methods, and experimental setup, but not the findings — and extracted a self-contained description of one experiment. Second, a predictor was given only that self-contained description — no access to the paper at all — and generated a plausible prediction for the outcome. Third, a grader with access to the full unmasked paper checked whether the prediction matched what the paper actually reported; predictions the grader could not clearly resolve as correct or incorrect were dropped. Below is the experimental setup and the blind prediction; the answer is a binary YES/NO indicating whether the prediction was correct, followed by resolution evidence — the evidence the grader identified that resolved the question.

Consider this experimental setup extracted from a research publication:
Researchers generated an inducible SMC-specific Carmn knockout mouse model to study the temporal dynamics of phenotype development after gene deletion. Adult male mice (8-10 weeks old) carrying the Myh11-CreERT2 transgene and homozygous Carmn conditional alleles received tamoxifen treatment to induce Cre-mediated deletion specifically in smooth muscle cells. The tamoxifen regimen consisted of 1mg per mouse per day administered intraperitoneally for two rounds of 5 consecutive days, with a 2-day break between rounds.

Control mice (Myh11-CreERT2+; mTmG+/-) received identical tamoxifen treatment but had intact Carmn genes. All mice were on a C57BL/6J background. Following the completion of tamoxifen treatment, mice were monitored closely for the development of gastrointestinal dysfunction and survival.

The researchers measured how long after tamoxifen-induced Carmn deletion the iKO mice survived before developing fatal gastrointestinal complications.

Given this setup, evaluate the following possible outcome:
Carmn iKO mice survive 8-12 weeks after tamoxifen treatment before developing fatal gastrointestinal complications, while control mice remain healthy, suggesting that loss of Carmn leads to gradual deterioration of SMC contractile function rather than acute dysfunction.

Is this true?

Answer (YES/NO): NO